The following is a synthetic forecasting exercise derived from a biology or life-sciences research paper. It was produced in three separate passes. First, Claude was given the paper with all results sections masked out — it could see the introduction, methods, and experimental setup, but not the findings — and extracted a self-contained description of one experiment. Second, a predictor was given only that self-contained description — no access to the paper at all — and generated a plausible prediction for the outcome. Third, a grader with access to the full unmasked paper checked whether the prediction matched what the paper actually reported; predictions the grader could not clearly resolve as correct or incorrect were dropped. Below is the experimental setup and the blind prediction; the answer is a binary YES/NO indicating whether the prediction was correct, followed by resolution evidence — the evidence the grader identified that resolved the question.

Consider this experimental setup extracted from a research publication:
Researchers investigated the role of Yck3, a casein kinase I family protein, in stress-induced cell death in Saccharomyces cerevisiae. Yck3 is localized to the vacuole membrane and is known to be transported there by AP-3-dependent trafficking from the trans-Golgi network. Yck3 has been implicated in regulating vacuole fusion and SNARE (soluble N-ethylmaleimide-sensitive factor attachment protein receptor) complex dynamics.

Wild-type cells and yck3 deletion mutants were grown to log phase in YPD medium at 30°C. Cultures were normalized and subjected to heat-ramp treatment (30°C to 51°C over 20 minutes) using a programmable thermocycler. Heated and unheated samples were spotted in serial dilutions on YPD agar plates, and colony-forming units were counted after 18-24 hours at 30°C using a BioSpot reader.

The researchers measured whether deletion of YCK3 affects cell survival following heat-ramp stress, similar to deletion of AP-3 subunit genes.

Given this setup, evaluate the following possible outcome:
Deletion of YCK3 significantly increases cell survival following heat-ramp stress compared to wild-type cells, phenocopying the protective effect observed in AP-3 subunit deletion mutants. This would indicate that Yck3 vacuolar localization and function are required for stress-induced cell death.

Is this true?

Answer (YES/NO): YES